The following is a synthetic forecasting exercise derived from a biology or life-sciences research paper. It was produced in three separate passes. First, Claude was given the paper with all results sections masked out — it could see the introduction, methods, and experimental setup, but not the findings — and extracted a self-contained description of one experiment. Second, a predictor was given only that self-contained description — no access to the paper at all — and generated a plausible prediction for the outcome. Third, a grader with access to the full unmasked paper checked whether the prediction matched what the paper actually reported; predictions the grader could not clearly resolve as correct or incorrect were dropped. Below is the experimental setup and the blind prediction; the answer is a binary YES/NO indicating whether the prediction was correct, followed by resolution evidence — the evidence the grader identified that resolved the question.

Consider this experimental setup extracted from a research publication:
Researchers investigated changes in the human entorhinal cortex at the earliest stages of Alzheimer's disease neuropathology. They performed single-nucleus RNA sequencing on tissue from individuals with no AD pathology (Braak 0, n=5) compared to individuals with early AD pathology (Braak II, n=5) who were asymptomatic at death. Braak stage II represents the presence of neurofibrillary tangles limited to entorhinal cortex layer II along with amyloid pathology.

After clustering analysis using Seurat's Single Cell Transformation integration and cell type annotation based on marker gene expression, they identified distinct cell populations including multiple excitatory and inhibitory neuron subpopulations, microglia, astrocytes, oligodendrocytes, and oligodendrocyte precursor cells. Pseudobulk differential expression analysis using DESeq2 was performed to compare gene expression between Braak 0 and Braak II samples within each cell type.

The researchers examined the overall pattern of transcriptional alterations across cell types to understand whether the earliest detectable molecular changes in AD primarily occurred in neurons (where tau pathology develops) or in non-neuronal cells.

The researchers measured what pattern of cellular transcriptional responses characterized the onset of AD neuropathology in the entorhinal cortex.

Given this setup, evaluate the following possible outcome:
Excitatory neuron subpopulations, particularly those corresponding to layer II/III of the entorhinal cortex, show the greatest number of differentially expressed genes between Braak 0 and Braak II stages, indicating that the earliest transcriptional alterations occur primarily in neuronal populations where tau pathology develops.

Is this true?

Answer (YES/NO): NO